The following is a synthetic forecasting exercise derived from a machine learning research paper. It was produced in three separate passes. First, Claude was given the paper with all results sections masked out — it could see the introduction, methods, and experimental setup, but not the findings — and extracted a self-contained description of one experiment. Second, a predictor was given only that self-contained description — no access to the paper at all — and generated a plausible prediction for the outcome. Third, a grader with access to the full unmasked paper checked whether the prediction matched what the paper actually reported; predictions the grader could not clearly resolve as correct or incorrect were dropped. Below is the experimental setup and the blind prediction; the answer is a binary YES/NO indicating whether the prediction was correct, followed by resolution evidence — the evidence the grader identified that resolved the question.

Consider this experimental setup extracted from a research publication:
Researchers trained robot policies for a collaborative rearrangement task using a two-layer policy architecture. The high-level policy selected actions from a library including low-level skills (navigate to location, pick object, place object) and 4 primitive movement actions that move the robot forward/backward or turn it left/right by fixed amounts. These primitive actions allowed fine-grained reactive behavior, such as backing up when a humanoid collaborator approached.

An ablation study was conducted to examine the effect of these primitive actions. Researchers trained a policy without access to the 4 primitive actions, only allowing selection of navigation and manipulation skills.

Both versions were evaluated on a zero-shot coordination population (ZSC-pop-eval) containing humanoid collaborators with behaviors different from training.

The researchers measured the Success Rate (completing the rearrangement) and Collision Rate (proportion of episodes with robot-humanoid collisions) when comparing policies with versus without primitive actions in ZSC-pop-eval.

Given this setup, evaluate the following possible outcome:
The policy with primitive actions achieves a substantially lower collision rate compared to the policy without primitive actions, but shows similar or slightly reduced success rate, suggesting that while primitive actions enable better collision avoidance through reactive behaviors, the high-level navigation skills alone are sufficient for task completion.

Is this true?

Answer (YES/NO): YES